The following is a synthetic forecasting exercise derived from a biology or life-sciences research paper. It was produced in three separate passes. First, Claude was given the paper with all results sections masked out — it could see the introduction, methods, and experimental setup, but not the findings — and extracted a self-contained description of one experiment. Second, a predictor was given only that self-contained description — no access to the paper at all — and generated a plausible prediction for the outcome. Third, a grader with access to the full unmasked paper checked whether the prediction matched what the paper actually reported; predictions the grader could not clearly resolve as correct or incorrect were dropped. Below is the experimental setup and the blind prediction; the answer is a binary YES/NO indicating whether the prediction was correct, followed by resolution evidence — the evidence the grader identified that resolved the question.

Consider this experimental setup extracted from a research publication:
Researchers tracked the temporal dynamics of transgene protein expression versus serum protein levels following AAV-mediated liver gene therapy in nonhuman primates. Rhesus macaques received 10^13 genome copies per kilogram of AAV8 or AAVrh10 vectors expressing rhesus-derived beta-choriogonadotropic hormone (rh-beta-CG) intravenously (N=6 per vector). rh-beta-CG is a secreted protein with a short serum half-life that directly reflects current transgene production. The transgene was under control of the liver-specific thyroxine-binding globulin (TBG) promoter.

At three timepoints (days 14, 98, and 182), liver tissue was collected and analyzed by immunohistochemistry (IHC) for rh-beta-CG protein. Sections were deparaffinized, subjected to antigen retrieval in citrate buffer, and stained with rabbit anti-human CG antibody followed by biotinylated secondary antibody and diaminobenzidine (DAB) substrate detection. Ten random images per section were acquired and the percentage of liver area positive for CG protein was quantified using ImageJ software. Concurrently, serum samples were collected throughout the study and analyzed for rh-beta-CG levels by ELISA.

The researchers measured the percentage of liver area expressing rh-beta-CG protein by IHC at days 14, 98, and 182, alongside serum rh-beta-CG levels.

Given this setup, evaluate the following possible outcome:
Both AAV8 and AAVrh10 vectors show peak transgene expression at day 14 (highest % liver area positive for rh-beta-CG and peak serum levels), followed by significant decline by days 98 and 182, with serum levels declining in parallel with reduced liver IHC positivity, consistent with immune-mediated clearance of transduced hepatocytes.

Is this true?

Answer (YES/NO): NO